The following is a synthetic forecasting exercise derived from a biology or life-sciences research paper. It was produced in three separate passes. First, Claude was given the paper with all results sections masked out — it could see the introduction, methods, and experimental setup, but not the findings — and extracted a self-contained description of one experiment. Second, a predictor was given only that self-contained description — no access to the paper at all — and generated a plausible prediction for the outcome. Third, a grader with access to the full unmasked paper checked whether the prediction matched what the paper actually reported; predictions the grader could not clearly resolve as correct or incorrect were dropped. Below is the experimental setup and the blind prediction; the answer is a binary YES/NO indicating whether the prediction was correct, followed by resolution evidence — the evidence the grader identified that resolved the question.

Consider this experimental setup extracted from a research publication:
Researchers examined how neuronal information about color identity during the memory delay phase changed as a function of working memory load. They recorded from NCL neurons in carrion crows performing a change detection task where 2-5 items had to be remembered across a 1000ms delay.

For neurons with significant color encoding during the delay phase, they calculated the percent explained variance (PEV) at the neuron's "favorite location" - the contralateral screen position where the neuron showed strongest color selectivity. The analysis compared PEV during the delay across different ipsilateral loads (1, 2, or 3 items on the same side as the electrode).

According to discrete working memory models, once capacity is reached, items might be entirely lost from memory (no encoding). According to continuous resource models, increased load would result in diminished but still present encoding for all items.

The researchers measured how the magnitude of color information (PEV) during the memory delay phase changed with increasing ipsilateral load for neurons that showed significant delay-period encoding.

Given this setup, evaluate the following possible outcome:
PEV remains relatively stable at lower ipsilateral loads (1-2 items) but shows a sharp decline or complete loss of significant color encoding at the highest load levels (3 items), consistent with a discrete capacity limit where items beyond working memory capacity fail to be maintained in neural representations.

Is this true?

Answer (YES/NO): NO